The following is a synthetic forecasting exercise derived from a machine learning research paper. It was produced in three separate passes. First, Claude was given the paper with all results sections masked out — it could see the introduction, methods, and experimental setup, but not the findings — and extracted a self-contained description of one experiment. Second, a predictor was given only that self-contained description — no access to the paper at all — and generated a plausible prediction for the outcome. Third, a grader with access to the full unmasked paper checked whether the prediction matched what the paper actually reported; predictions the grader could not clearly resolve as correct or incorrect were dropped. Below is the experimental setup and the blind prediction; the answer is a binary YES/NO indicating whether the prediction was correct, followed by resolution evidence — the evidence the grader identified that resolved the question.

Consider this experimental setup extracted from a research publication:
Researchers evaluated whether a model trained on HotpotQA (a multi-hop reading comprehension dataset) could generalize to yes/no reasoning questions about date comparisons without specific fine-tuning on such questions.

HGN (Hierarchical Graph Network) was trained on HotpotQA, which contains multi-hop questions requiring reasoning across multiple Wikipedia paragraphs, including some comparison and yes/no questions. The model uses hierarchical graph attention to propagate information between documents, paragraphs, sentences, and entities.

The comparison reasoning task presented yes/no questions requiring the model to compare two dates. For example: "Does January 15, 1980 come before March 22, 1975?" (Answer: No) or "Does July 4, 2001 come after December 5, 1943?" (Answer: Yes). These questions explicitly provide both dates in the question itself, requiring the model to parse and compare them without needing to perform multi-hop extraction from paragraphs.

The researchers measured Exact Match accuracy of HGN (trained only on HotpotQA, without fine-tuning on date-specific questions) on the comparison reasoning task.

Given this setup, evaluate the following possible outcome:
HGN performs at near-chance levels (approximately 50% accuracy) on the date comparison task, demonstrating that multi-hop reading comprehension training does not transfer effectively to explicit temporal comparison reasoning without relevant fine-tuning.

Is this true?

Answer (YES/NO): YES